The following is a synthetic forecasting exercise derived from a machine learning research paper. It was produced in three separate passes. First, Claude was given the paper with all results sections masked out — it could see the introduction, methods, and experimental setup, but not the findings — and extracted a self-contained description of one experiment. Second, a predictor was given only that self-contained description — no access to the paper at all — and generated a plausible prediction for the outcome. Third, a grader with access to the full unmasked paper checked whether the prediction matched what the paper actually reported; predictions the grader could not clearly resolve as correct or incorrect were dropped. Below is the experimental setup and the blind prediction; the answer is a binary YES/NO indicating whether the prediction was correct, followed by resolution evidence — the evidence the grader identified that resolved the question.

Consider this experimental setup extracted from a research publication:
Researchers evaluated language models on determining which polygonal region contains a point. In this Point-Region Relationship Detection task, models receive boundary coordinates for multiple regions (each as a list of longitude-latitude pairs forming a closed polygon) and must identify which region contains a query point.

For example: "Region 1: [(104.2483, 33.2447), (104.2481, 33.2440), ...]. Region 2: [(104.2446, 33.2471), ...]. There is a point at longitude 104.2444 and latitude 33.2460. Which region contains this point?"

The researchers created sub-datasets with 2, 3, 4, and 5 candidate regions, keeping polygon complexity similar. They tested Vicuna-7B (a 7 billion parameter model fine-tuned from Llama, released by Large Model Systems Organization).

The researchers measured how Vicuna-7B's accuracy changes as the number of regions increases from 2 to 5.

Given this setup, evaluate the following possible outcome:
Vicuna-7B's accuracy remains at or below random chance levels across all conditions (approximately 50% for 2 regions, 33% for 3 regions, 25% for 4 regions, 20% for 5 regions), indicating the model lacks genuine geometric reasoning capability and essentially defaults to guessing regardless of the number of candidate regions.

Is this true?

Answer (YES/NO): NO